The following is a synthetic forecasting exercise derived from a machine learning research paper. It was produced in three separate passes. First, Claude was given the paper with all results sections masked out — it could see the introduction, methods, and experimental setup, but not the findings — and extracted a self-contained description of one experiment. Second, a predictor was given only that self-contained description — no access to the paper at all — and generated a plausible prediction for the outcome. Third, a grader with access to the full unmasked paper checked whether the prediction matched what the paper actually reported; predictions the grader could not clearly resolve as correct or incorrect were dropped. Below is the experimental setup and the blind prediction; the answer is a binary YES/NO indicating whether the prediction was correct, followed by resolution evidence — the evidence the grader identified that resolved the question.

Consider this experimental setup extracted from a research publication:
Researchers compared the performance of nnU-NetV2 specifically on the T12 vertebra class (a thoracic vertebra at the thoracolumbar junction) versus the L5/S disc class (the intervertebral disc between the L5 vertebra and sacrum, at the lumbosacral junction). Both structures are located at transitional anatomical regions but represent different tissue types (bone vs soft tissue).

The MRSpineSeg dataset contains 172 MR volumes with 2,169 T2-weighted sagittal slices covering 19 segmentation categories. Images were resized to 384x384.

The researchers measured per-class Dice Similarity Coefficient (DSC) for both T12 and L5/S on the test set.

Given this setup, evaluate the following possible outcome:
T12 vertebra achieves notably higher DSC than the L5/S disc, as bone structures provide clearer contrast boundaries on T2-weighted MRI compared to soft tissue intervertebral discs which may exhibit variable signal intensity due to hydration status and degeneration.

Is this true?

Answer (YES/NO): NO